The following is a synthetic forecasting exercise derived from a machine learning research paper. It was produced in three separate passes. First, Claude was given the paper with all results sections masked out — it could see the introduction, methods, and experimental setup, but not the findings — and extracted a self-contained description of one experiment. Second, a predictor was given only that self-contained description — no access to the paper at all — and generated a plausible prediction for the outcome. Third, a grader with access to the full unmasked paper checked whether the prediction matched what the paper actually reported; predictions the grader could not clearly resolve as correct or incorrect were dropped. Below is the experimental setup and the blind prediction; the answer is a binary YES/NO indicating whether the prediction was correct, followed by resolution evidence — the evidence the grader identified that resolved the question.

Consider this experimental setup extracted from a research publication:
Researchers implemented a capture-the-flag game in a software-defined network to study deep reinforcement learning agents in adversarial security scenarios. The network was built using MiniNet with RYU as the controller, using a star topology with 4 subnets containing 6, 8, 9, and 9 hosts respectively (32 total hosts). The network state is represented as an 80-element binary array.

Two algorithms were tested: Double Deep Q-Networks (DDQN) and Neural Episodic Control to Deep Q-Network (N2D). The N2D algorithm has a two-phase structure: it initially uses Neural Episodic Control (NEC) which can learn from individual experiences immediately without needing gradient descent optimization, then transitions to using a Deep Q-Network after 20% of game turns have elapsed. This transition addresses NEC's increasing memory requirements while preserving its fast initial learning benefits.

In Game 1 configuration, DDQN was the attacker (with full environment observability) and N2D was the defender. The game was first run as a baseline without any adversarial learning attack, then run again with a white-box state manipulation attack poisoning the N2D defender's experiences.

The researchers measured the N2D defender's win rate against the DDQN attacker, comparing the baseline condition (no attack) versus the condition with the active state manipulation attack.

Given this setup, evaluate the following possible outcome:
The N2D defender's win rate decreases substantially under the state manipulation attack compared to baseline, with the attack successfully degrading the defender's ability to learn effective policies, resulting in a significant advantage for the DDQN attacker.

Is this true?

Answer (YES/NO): NO